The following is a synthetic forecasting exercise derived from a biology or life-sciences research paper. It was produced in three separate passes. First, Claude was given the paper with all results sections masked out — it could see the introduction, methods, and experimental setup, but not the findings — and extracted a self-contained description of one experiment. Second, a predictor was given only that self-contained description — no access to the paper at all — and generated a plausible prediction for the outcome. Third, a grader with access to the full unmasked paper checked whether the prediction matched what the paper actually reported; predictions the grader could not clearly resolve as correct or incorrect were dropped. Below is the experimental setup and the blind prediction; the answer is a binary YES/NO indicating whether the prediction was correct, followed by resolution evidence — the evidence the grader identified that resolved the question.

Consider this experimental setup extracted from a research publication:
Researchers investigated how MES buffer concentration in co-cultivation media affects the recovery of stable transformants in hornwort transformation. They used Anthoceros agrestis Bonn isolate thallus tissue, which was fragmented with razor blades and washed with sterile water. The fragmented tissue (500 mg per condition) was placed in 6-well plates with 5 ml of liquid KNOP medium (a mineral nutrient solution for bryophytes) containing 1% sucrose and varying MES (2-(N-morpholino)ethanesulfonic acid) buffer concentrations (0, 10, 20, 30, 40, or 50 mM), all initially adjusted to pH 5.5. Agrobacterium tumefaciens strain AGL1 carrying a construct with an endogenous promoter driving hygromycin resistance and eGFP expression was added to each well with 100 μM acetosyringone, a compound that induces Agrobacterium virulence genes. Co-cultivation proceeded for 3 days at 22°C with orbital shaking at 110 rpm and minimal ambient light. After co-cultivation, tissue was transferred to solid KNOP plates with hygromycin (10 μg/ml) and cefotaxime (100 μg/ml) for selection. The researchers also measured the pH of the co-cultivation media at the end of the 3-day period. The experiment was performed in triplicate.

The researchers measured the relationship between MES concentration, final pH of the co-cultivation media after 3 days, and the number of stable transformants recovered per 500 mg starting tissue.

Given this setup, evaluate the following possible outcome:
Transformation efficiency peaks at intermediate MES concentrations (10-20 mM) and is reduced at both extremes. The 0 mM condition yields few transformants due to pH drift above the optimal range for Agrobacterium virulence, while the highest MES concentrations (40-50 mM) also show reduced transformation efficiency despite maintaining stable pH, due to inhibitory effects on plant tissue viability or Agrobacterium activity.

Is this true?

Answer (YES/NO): NO